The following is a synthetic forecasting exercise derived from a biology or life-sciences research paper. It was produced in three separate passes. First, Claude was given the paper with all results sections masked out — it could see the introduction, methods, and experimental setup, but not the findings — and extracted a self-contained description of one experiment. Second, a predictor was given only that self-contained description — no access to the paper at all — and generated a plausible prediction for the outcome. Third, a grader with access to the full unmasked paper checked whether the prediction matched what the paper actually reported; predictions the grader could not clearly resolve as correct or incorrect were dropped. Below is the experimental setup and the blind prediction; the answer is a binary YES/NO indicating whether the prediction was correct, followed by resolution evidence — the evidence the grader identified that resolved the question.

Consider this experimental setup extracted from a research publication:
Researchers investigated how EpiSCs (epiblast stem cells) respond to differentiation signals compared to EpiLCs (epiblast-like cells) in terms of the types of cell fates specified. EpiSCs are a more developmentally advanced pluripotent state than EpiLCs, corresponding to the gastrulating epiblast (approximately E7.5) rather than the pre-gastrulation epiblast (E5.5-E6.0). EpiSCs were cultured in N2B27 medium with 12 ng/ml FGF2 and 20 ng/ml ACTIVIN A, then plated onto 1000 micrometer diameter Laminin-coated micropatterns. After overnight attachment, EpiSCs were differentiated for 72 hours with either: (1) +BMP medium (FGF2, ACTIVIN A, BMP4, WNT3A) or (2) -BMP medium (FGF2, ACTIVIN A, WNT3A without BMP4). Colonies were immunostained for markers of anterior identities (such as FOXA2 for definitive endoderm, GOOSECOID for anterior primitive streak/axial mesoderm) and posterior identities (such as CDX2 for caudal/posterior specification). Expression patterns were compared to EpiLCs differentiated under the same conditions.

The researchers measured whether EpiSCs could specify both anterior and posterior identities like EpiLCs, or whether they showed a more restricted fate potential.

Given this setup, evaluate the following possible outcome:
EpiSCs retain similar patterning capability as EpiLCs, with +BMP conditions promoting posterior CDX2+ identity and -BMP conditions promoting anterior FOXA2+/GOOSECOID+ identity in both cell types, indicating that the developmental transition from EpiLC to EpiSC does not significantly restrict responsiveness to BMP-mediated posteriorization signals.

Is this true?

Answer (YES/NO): NO